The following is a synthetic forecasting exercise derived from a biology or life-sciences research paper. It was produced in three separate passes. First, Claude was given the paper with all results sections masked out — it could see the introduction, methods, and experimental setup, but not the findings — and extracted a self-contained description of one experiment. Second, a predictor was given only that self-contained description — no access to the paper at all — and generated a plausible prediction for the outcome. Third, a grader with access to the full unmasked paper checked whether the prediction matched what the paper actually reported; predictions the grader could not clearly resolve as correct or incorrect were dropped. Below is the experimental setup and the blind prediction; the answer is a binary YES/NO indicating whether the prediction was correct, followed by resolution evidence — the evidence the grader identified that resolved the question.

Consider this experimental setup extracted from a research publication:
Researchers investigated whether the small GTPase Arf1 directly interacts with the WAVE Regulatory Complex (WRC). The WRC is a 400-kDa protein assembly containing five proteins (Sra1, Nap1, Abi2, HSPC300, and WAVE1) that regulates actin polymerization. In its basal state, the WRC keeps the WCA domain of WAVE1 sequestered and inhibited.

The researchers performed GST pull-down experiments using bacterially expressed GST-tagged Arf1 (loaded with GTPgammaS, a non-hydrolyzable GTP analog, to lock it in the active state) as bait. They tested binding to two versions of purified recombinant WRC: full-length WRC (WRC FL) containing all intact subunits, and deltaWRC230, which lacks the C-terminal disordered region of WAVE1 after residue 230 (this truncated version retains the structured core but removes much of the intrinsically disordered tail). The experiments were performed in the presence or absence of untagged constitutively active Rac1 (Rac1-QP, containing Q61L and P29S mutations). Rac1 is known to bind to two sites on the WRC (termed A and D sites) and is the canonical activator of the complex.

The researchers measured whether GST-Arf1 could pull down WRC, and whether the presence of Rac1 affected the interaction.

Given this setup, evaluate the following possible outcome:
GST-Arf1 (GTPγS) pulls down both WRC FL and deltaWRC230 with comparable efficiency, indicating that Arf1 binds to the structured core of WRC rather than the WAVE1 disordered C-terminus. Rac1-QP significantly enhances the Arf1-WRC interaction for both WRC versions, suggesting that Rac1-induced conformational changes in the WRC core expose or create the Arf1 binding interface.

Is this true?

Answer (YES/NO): NO